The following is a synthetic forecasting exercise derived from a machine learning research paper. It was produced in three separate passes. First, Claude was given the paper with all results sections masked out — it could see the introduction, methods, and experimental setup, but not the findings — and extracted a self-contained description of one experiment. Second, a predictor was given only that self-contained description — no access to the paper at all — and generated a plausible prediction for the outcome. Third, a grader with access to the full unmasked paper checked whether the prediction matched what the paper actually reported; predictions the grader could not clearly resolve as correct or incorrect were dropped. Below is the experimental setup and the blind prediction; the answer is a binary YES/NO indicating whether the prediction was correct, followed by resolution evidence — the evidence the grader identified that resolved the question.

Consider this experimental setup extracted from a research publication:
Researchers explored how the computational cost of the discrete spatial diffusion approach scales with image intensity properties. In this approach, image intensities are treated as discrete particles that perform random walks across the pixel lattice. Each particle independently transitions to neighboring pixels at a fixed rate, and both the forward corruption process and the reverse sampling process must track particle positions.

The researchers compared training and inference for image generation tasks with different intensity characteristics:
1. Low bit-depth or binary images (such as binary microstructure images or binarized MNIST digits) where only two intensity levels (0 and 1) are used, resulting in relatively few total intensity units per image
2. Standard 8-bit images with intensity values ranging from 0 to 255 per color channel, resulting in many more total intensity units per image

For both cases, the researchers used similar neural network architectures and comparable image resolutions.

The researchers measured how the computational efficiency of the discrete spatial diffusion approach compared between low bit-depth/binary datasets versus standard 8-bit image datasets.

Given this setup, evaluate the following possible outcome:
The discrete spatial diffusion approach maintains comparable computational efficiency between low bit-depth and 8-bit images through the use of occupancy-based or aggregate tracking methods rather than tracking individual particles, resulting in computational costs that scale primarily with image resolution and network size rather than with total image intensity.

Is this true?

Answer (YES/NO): NO